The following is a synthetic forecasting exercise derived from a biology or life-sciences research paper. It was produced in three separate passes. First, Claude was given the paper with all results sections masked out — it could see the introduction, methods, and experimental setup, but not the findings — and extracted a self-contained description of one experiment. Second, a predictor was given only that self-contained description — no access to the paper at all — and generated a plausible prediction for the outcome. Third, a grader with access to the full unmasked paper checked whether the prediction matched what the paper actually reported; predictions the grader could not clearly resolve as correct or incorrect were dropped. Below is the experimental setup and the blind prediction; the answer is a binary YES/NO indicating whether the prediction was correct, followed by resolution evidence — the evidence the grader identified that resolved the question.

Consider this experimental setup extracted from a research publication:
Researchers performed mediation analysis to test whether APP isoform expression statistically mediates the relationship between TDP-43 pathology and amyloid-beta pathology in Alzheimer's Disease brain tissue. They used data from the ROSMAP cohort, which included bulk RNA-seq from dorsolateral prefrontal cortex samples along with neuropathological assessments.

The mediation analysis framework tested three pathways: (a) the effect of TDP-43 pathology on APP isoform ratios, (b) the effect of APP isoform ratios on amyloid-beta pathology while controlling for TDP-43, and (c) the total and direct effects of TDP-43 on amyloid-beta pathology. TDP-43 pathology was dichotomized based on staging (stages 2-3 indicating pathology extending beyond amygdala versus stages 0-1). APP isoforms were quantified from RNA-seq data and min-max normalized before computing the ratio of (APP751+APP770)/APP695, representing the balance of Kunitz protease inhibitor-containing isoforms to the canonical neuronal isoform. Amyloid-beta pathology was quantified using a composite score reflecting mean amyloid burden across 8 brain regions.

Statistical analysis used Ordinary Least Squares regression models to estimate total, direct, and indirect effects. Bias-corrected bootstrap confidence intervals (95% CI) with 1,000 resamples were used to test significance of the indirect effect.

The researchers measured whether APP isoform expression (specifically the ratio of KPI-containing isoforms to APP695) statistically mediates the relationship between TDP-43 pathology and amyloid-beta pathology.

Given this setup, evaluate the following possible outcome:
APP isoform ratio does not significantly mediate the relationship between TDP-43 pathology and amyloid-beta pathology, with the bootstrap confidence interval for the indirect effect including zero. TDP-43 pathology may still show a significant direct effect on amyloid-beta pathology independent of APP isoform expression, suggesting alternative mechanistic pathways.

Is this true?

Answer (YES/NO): NO